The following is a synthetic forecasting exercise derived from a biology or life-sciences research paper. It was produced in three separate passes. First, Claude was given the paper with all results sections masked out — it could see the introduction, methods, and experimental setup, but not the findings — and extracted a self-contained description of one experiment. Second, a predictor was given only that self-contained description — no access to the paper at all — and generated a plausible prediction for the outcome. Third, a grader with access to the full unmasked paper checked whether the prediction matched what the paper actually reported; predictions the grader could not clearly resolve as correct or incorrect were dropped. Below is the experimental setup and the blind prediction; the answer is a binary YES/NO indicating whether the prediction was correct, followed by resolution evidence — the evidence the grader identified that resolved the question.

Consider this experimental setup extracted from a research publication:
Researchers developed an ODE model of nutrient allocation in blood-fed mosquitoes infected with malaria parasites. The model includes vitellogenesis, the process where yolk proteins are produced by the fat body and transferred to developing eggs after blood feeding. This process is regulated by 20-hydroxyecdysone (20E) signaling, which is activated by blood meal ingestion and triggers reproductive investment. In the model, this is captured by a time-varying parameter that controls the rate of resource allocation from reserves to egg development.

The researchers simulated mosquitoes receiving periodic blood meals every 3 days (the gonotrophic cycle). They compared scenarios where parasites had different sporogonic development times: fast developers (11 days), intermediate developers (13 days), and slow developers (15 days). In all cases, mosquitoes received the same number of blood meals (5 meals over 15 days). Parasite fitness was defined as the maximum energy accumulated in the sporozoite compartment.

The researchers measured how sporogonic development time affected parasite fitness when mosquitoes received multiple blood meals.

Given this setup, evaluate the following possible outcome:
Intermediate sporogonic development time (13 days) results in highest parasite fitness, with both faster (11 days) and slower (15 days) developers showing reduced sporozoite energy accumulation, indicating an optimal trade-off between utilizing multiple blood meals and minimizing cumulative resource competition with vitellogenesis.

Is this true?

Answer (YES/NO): NO